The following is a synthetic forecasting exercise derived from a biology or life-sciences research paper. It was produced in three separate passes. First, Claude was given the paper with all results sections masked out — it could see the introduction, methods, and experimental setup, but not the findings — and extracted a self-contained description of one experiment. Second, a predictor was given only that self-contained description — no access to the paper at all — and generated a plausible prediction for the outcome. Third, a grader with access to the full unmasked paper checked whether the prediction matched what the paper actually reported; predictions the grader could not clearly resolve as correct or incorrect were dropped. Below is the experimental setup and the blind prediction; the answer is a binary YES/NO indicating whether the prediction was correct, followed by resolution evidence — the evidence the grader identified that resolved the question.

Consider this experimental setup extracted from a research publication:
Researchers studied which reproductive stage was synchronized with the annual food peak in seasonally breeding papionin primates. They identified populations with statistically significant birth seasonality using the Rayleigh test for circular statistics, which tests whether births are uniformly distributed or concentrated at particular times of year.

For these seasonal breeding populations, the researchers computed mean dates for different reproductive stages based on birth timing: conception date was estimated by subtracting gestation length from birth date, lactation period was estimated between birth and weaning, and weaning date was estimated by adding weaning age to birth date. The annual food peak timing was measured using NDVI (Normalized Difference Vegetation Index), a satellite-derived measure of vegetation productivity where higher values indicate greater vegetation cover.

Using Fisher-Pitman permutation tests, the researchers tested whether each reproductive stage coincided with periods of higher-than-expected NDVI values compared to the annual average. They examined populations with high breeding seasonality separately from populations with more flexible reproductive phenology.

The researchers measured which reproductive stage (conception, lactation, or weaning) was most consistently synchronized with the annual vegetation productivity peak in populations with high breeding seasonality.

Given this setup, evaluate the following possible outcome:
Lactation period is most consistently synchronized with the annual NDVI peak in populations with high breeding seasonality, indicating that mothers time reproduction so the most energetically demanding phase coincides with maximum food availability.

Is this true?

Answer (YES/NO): YES